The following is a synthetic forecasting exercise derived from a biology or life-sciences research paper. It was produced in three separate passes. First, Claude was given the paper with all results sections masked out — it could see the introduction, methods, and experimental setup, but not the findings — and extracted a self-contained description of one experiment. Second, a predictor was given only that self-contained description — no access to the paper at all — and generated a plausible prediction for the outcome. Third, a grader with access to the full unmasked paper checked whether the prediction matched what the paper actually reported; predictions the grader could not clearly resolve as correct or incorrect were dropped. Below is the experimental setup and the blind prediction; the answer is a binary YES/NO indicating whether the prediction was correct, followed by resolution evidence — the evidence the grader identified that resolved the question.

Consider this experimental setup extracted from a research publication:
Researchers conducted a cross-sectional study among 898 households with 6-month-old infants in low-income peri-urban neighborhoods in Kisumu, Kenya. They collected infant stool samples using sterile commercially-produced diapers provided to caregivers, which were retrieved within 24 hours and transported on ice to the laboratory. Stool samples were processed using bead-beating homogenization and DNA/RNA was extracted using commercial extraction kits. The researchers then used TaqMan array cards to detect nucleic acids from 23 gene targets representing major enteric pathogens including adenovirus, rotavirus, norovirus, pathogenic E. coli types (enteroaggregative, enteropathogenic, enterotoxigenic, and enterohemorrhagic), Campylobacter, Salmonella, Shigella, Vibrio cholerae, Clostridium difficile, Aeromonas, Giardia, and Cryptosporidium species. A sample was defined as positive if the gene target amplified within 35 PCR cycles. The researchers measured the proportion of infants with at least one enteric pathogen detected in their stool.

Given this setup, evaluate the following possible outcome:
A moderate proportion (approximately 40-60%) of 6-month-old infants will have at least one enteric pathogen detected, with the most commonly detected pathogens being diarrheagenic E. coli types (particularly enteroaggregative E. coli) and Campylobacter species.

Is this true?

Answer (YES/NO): NO